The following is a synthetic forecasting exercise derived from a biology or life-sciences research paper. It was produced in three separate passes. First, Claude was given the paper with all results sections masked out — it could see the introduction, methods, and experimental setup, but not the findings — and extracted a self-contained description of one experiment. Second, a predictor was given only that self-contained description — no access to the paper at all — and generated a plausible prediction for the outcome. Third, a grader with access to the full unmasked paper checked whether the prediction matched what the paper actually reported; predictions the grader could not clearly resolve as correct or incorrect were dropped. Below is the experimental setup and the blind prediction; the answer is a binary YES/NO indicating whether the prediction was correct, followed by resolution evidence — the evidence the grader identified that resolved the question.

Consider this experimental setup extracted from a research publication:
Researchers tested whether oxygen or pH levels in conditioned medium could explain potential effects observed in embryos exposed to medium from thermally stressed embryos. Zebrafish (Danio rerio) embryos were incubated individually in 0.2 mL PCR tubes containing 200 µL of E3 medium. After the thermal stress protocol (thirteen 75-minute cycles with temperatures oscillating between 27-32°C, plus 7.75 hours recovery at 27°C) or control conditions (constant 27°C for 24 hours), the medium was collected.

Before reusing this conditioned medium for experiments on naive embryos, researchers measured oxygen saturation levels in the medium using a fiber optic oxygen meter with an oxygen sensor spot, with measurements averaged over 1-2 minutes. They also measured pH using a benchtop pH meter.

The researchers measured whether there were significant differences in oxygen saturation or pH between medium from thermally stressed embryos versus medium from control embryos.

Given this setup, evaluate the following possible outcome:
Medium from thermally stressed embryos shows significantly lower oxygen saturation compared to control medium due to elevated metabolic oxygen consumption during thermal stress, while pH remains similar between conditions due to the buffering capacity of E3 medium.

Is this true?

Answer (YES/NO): NO